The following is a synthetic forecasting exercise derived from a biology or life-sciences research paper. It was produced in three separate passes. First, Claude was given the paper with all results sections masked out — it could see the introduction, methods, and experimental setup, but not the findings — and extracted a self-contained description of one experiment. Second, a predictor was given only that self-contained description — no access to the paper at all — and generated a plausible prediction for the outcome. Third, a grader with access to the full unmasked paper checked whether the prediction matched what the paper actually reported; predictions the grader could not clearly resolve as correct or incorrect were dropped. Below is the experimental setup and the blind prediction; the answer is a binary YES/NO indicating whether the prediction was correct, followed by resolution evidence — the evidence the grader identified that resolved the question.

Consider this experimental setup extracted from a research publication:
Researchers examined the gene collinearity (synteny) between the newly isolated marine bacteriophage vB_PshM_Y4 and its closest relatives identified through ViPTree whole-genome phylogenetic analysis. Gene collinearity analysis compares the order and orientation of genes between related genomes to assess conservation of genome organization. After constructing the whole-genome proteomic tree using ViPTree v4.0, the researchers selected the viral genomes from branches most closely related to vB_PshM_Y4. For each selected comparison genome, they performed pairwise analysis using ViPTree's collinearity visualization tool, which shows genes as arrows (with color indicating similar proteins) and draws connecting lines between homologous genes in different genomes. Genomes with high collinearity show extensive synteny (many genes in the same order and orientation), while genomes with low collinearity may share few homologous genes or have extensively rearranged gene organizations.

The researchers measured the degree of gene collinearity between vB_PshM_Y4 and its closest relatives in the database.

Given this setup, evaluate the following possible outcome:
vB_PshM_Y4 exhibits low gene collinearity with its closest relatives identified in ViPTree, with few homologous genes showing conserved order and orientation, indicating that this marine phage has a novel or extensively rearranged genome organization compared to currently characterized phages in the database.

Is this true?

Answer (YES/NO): YES